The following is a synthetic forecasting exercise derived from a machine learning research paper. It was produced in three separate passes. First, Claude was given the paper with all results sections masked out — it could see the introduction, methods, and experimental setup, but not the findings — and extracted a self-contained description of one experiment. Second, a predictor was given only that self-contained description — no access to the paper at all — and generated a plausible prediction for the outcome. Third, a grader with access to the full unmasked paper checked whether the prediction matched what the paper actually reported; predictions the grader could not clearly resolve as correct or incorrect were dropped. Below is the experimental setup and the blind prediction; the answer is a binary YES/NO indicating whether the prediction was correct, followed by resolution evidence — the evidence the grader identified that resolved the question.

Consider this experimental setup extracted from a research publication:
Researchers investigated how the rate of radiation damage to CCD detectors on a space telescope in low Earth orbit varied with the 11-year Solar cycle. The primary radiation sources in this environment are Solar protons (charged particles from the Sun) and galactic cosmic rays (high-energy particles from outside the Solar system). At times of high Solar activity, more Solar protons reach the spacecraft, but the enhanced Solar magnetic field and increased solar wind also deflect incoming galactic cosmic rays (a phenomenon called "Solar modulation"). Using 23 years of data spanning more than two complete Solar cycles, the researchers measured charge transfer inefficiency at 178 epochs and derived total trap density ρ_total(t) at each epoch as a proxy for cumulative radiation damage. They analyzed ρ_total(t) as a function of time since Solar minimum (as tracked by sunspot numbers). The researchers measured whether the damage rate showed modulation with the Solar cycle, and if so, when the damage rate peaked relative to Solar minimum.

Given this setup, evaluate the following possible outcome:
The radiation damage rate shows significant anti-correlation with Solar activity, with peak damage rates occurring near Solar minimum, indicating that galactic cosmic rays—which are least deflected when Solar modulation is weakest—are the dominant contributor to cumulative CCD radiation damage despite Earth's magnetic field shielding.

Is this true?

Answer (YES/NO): NO